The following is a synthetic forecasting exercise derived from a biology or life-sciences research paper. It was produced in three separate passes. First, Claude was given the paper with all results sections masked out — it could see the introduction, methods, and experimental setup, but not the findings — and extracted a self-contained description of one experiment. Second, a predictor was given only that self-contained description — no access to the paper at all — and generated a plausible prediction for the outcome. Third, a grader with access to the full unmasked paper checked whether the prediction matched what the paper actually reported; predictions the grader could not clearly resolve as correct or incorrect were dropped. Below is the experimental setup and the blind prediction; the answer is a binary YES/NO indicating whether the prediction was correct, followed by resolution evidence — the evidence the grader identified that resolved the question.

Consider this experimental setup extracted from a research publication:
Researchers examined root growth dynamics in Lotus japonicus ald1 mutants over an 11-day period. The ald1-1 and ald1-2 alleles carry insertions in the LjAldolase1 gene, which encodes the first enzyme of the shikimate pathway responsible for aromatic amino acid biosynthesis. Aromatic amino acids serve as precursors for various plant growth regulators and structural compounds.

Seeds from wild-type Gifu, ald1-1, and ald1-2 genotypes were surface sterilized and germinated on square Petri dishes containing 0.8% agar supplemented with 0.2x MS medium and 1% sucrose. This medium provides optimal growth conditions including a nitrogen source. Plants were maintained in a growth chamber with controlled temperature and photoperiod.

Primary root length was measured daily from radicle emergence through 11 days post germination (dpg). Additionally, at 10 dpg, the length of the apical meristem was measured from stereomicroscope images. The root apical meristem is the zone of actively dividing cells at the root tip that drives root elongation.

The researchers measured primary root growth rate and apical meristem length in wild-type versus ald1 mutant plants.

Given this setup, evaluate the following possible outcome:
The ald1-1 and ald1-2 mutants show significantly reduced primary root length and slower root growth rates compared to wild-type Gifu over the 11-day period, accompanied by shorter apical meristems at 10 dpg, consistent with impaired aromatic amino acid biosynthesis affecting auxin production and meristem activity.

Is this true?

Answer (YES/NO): NO